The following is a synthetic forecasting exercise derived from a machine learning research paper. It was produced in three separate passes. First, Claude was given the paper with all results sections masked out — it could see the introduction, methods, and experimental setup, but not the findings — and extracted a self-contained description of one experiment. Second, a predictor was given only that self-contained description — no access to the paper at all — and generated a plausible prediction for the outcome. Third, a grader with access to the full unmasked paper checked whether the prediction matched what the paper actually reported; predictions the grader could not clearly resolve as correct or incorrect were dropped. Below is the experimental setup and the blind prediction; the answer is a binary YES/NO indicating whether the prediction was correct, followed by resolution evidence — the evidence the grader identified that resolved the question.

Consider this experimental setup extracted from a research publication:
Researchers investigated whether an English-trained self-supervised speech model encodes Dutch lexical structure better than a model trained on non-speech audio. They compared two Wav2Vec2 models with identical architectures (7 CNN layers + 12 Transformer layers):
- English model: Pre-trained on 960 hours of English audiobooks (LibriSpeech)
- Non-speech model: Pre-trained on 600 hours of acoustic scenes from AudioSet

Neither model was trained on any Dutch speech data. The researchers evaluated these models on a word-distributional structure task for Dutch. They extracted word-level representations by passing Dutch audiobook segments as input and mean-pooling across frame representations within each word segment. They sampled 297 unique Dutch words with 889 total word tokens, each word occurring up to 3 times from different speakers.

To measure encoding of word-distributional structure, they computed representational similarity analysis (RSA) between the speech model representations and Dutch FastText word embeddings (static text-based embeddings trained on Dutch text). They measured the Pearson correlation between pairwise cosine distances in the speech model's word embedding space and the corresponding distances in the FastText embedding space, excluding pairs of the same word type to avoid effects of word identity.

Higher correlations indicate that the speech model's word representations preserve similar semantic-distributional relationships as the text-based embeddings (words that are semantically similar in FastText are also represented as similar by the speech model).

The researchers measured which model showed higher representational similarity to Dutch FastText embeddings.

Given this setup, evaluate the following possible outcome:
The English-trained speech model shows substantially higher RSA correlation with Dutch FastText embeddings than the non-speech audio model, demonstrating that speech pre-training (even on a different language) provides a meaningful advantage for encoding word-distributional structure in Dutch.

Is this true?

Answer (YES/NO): YES